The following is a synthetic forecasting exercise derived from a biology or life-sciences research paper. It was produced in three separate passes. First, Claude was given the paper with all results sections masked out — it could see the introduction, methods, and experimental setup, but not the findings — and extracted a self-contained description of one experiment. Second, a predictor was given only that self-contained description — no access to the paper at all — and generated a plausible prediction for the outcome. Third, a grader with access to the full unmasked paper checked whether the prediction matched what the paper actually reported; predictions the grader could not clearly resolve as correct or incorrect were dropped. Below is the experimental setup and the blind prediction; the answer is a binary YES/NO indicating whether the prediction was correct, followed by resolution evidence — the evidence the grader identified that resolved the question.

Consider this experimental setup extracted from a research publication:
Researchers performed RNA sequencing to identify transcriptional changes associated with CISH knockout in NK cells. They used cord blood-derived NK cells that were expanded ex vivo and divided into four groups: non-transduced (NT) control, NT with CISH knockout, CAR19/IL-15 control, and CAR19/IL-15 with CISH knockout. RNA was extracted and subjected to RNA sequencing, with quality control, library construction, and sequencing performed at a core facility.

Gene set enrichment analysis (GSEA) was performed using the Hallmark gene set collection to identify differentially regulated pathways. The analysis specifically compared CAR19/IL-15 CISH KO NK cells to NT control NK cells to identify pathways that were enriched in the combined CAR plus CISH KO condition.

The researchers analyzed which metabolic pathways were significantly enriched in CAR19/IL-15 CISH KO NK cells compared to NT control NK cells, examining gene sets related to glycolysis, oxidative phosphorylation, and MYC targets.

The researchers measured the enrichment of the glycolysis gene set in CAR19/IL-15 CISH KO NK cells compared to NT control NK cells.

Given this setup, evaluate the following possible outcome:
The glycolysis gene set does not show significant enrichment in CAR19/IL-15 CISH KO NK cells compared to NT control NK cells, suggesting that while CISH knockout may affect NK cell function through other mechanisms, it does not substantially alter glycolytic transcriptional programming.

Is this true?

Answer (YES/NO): NO